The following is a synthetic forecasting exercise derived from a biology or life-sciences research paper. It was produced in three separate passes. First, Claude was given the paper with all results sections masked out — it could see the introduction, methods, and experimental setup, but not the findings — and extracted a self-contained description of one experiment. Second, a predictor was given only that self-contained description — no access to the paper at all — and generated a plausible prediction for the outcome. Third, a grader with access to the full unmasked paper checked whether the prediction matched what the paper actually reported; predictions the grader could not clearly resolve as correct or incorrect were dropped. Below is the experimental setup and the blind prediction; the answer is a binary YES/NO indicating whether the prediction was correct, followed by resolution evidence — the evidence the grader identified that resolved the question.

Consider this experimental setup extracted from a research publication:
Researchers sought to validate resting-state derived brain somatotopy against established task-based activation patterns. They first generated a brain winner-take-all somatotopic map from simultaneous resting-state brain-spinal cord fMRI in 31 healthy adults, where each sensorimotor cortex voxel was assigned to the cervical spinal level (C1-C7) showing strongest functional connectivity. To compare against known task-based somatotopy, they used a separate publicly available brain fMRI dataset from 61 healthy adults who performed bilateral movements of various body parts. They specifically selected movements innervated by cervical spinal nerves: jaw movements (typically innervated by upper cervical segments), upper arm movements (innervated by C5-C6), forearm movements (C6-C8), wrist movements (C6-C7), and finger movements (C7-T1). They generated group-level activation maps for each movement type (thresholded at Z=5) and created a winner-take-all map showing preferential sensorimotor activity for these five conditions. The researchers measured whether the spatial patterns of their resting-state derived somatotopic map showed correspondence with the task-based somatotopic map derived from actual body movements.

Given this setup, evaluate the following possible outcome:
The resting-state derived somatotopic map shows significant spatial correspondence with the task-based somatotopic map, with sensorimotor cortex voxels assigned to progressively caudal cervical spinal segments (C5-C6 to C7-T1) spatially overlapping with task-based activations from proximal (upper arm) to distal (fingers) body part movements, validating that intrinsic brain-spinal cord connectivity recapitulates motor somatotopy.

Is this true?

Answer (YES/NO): YES